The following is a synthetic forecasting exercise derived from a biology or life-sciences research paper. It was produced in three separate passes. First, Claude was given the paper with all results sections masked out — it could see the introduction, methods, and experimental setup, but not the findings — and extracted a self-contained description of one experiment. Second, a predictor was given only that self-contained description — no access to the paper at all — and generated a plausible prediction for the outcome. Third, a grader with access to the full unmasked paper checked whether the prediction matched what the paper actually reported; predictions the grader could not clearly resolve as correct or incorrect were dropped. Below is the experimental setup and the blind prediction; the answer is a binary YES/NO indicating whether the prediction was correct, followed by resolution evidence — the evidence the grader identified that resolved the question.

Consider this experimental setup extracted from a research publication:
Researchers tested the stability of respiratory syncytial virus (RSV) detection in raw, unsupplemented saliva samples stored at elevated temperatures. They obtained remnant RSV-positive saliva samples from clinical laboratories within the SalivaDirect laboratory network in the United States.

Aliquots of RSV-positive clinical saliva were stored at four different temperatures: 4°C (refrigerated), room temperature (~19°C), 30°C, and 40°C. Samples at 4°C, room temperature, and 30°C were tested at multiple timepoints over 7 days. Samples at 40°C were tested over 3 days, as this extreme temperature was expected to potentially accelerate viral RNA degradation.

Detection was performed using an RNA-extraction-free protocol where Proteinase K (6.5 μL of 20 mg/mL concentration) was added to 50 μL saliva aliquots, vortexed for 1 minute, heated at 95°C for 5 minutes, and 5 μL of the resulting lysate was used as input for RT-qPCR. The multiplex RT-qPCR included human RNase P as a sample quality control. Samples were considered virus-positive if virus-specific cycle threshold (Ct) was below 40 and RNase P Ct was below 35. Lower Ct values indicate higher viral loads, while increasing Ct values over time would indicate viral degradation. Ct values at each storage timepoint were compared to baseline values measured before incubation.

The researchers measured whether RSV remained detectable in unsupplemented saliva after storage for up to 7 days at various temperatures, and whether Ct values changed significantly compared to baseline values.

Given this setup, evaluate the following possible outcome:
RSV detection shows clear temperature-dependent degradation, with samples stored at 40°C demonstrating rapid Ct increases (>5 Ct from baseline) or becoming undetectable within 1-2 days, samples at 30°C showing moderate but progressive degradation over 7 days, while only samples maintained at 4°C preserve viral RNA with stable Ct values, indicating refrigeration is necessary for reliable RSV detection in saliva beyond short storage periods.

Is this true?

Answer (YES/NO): NO